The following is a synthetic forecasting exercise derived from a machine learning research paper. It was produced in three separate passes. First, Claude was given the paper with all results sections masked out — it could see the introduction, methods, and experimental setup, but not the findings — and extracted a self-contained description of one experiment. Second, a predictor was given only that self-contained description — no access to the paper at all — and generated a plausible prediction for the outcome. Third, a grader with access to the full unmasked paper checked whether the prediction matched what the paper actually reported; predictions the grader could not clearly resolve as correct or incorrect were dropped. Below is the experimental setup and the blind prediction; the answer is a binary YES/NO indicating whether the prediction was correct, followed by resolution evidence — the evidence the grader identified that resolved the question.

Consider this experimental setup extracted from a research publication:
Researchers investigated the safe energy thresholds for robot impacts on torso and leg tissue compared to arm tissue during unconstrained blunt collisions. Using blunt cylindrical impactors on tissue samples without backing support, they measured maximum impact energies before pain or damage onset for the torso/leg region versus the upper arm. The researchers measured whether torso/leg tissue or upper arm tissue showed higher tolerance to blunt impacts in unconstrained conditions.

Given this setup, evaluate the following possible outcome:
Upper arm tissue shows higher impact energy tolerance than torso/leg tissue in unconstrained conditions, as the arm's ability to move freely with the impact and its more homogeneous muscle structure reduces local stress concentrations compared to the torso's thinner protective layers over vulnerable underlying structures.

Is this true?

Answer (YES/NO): NO